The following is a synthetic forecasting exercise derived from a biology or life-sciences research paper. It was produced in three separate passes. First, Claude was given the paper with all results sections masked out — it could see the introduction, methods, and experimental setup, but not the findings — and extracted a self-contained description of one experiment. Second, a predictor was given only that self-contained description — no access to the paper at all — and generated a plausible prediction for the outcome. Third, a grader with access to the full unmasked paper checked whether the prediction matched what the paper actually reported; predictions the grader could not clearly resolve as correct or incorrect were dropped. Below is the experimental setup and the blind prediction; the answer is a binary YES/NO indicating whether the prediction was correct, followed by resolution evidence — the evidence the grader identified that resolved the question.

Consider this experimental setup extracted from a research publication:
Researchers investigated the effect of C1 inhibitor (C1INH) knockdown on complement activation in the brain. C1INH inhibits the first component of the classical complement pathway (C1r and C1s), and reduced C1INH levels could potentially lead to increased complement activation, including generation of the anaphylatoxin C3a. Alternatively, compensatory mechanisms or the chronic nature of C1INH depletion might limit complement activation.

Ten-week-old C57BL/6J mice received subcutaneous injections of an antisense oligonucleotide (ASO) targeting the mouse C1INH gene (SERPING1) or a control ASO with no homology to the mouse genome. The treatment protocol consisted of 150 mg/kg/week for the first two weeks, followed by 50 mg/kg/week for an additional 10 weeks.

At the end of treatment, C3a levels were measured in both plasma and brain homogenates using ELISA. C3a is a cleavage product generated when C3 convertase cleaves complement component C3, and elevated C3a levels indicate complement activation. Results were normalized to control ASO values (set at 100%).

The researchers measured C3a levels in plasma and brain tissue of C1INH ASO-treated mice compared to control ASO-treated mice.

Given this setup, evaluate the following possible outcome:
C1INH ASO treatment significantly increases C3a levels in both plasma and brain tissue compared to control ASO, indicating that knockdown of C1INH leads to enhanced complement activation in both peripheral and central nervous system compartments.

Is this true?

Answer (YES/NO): NO